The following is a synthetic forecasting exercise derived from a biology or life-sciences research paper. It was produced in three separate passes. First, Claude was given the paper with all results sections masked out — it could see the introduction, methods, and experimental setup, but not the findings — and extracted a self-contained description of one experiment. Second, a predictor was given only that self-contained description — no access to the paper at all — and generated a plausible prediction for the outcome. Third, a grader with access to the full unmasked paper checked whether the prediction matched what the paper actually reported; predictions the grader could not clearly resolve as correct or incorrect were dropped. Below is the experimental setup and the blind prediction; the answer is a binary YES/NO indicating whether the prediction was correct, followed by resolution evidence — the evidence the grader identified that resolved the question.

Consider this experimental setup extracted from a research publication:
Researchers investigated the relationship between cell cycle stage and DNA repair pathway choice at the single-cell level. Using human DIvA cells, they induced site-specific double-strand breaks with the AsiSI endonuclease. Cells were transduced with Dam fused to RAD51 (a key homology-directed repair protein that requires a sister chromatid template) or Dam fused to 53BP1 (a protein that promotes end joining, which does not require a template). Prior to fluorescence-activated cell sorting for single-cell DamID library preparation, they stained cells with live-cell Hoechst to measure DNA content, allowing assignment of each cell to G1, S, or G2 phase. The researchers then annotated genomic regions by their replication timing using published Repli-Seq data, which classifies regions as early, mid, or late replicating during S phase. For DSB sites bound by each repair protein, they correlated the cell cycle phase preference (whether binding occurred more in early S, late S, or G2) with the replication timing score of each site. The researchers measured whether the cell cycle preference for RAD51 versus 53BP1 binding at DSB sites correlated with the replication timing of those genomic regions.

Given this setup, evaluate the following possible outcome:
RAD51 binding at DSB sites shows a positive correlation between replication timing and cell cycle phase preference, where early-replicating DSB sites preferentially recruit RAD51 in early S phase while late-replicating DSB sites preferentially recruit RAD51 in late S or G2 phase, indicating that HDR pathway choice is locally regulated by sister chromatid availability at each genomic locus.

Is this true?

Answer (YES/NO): YES